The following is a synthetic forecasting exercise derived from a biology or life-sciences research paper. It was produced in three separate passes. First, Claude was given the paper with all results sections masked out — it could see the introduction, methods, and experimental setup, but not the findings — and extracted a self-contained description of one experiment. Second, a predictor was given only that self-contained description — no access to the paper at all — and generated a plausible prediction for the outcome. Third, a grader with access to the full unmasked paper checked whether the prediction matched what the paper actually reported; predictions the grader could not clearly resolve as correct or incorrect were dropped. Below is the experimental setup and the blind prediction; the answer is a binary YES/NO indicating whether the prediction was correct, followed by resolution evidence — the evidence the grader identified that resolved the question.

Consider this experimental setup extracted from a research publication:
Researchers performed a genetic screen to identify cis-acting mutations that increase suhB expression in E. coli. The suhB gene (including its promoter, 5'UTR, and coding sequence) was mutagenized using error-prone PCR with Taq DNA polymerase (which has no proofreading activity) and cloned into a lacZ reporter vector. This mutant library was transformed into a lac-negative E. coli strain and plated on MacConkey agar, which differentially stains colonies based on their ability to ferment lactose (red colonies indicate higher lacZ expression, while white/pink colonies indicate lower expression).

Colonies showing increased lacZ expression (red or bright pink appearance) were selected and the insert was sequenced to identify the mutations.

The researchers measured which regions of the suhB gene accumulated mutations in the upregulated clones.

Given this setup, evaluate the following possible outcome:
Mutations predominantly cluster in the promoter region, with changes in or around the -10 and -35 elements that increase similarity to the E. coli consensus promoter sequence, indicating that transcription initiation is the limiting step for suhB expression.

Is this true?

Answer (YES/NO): NO